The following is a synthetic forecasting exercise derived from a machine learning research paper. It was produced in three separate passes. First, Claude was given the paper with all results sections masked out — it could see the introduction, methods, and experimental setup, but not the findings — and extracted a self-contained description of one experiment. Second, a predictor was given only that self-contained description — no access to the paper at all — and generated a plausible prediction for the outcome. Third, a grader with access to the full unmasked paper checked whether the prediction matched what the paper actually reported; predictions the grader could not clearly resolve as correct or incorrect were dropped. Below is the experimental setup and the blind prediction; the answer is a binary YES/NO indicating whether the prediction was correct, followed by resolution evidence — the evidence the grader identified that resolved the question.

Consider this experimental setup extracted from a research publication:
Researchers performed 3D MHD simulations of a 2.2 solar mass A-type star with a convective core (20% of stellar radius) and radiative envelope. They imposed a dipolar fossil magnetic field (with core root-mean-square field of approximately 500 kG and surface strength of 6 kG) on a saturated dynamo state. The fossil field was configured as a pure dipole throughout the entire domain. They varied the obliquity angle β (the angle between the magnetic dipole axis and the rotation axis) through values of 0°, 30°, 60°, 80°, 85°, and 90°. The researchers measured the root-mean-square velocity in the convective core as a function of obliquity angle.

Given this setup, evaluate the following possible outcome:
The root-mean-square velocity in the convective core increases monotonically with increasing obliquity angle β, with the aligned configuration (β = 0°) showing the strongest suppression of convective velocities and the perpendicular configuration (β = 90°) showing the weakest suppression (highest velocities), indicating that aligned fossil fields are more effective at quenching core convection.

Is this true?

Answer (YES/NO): NO